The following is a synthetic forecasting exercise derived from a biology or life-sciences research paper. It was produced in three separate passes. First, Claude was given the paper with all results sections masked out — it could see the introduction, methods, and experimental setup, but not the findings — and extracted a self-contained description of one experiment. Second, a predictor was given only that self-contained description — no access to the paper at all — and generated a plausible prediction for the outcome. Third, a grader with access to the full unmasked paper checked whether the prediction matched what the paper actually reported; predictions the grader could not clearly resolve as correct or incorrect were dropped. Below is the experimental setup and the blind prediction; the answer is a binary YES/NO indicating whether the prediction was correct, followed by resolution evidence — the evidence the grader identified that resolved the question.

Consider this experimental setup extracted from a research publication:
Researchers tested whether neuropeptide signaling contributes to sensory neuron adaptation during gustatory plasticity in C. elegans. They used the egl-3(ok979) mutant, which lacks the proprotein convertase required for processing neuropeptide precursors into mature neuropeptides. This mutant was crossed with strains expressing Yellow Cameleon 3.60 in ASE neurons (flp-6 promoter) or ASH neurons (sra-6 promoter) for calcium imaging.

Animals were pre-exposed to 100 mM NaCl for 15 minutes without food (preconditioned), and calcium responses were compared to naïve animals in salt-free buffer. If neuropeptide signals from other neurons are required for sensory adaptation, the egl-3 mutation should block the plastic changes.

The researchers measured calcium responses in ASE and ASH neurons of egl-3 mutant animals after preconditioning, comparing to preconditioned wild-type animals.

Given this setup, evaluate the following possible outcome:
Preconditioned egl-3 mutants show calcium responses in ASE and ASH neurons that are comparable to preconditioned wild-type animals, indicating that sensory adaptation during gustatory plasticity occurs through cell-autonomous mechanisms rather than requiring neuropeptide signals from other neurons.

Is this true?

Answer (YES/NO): NO